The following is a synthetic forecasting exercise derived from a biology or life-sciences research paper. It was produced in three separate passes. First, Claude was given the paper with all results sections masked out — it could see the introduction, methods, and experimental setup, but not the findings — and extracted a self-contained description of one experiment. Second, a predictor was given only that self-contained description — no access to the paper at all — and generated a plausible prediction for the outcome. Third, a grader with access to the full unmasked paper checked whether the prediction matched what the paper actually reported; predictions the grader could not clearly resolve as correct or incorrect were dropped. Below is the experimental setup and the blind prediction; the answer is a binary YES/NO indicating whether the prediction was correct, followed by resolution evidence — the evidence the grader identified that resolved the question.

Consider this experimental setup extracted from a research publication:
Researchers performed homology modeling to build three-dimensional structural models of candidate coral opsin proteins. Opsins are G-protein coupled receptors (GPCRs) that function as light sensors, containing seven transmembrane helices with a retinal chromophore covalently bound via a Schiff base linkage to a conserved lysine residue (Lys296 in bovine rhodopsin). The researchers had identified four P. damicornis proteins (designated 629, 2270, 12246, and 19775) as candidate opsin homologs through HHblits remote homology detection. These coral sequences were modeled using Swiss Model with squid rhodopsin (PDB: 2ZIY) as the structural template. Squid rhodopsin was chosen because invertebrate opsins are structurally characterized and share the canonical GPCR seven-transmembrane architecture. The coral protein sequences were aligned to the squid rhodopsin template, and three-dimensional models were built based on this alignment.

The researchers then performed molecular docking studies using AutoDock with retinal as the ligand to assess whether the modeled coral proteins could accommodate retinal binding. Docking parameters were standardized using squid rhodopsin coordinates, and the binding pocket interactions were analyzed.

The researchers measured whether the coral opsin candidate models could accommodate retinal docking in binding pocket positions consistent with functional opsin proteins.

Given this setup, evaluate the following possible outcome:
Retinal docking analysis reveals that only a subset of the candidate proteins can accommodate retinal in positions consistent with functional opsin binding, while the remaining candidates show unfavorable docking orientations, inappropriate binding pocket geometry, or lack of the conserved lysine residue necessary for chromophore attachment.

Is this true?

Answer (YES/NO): NO